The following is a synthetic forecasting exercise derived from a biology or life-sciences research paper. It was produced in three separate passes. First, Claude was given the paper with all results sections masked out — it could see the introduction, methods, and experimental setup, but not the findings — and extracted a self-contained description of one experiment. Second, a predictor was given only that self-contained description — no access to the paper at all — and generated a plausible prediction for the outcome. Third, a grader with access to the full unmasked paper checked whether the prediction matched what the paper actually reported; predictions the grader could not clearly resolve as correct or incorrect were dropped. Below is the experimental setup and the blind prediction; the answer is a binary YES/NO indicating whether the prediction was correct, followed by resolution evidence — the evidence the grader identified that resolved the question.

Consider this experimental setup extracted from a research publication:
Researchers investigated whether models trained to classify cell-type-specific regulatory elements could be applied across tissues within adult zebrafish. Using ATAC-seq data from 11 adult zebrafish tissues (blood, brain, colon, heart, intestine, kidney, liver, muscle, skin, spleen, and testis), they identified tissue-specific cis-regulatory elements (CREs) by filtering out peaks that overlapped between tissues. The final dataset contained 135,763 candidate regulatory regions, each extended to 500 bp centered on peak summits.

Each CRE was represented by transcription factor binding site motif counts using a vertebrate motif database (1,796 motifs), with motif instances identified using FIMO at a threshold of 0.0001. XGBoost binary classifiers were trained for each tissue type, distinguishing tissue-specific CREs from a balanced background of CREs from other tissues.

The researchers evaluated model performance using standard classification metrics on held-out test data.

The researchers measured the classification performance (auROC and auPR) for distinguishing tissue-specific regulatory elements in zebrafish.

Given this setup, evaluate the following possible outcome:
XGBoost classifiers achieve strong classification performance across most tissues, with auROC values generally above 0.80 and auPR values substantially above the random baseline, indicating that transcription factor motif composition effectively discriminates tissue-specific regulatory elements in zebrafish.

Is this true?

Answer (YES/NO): YES